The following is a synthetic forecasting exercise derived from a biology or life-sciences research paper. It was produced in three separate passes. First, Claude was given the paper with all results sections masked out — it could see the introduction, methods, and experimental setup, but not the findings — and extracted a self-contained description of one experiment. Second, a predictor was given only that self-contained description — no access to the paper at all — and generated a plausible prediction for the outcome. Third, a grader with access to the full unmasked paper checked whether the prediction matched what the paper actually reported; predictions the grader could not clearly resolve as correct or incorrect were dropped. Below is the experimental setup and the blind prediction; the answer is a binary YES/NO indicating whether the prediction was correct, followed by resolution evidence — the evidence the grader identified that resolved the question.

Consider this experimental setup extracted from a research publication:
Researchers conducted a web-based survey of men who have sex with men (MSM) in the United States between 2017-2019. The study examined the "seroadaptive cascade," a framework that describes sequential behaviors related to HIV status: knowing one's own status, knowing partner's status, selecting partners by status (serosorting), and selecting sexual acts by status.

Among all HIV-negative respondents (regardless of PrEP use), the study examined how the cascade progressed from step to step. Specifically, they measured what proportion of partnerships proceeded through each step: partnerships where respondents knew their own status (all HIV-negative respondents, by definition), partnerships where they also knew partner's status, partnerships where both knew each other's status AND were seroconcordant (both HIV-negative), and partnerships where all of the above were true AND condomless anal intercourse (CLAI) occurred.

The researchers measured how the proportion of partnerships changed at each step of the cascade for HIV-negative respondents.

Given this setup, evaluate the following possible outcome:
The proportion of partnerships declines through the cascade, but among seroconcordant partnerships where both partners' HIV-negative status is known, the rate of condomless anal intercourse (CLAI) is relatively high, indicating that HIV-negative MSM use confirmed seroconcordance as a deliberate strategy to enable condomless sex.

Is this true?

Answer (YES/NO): NO